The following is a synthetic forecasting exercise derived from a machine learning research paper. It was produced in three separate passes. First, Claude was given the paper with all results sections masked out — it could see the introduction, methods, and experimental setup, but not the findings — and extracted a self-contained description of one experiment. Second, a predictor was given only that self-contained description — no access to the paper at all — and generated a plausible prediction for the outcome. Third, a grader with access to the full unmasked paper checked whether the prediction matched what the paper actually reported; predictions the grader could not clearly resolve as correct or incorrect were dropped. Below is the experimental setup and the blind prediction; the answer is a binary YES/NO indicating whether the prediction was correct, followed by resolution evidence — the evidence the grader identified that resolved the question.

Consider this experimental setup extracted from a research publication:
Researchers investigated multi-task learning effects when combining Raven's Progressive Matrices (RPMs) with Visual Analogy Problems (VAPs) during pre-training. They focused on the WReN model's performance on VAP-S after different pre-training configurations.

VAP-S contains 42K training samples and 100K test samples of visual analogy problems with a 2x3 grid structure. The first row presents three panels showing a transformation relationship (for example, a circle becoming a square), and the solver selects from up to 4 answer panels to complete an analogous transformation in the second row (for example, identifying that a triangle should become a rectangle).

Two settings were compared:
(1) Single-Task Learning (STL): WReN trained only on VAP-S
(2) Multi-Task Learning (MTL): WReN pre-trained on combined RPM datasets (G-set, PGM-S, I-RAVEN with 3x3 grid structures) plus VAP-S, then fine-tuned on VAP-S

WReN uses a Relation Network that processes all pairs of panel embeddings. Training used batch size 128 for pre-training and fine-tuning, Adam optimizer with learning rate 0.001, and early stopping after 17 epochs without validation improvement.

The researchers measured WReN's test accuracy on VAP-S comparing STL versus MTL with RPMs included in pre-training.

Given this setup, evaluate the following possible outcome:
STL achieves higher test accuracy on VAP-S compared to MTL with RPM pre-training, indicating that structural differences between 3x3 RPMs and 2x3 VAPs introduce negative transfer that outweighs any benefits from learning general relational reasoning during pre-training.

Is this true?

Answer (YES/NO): NO